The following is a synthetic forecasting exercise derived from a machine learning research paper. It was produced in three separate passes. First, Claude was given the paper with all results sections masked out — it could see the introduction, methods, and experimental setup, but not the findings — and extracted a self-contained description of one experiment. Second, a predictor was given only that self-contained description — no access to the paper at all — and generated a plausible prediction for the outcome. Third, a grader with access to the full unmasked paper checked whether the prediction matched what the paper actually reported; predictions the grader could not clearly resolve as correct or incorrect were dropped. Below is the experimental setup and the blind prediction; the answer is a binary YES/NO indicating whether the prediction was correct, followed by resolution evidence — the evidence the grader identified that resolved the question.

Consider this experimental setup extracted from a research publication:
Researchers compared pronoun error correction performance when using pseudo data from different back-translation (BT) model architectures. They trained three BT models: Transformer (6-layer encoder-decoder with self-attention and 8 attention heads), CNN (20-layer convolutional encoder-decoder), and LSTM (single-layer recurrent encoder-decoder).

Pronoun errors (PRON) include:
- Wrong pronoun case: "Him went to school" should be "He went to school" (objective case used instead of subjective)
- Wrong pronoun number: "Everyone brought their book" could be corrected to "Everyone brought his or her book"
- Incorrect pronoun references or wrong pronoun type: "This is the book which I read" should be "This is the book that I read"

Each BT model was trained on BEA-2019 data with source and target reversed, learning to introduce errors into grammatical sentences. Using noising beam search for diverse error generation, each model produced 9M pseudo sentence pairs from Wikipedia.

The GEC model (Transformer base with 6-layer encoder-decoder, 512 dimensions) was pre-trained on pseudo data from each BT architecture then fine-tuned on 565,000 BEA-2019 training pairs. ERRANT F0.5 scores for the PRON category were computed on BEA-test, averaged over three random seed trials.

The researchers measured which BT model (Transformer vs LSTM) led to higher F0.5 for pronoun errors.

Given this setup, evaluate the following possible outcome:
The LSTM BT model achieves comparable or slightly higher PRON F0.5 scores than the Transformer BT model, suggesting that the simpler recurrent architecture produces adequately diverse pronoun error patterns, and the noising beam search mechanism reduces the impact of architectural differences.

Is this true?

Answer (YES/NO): NO